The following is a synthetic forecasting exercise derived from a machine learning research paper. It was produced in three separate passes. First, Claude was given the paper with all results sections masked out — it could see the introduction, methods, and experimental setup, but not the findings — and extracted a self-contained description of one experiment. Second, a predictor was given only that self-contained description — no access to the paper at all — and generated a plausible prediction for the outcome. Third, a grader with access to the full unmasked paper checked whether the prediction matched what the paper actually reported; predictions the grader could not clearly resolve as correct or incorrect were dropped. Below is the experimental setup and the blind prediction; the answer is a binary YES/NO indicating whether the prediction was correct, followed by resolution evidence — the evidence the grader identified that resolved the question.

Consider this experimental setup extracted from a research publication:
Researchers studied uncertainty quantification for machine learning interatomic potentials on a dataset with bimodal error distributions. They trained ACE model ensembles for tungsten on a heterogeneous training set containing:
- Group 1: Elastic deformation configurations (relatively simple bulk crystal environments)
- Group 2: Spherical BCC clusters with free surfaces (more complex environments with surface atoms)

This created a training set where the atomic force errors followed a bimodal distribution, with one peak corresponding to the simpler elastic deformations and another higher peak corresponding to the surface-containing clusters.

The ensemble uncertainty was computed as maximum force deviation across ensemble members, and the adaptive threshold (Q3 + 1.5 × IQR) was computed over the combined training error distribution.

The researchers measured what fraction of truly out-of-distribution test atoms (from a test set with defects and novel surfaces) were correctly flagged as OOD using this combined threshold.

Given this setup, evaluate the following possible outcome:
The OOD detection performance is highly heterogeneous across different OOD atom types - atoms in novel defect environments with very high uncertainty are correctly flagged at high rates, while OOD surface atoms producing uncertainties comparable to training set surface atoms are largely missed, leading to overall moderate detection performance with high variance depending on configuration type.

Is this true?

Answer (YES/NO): NO